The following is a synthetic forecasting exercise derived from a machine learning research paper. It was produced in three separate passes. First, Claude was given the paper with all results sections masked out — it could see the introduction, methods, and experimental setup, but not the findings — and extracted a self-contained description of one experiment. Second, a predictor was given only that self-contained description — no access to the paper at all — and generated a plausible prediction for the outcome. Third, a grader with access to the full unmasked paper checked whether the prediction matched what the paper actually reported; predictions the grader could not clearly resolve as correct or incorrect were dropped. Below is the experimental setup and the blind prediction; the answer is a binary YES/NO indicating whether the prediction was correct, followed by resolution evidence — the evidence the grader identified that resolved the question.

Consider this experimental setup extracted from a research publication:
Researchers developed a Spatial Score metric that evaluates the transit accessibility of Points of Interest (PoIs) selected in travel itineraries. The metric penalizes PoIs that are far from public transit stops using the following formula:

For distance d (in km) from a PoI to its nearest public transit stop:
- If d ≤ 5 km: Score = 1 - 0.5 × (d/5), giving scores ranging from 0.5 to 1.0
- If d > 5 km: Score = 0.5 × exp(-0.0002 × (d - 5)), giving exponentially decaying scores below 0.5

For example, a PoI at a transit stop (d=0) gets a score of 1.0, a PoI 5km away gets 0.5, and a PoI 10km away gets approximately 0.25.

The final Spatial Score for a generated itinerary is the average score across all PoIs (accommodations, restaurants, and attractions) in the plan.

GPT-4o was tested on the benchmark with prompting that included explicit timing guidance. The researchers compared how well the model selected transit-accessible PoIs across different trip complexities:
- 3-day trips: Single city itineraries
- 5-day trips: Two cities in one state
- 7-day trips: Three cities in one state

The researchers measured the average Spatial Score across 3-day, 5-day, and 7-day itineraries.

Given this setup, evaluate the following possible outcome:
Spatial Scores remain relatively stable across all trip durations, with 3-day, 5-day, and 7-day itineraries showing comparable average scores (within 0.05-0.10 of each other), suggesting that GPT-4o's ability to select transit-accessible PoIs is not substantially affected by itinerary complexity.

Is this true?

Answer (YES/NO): YES